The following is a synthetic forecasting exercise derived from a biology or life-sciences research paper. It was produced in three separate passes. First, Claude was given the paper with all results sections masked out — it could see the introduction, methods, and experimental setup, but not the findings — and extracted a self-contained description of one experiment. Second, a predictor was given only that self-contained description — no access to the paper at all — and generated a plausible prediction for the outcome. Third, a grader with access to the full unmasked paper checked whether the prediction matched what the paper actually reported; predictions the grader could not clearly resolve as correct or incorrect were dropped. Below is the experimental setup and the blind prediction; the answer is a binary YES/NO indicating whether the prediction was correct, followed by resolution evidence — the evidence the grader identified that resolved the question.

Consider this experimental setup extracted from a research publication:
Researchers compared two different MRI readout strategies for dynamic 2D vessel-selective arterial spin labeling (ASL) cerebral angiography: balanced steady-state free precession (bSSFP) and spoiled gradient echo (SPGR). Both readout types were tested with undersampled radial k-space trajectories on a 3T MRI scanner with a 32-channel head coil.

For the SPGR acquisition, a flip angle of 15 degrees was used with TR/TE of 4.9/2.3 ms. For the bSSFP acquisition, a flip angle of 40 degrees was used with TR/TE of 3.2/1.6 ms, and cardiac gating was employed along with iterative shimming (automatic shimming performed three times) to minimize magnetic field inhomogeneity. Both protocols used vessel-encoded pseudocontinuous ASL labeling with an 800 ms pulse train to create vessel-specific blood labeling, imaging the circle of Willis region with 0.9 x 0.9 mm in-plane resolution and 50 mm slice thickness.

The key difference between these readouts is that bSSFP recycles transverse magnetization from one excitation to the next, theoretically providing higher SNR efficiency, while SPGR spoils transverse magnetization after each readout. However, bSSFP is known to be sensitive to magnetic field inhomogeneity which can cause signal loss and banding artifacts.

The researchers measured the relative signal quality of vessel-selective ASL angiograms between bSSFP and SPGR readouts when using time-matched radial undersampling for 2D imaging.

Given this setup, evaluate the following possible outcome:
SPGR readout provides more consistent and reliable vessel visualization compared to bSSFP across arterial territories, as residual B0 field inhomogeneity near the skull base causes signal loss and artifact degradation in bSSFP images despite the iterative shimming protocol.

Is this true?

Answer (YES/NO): NO